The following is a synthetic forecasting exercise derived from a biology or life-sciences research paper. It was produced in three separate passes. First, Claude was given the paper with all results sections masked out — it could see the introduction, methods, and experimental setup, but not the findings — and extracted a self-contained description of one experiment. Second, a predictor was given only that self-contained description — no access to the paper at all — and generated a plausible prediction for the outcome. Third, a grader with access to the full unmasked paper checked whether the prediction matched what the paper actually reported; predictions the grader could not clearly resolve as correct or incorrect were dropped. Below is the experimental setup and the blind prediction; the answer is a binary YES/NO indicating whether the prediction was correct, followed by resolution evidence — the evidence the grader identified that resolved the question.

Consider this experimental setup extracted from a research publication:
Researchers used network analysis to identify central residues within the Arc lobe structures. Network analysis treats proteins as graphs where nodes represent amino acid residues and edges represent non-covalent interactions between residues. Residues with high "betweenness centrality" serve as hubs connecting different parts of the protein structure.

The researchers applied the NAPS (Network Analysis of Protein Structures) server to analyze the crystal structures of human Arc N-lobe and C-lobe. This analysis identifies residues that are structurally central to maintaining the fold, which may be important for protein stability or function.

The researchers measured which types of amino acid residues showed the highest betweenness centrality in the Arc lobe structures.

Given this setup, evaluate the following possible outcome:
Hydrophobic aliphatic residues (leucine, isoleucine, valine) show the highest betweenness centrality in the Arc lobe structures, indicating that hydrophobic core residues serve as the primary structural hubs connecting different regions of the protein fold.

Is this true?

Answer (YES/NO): NO